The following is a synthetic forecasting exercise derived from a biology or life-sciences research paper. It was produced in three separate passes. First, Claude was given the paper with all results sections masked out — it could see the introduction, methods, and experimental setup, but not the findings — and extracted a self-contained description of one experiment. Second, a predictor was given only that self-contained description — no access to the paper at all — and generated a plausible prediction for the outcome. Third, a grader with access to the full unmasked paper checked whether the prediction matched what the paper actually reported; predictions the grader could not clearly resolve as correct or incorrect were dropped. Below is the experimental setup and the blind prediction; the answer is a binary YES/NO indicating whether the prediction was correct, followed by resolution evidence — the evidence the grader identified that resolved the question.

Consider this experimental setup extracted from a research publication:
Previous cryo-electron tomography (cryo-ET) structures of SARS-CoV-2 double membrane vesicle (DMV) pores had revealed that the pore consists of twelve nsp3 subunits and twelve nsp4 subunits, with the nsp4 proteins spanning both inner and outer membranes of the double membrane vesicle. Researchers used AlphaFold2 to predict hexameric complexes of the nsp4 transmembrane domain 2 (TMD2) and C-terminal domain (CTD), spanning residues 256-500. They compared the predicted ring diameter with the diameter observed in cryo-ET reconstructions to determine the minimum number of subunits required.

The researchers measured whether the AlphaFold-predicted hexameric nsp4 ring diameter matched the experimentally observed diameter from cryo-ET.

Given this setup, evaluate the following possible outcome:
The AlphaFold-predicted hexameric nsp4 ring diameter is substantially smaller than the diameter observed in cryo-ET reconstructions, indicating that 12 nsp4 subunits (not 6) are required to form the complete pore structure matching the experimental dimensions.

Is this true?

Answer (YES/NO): NO